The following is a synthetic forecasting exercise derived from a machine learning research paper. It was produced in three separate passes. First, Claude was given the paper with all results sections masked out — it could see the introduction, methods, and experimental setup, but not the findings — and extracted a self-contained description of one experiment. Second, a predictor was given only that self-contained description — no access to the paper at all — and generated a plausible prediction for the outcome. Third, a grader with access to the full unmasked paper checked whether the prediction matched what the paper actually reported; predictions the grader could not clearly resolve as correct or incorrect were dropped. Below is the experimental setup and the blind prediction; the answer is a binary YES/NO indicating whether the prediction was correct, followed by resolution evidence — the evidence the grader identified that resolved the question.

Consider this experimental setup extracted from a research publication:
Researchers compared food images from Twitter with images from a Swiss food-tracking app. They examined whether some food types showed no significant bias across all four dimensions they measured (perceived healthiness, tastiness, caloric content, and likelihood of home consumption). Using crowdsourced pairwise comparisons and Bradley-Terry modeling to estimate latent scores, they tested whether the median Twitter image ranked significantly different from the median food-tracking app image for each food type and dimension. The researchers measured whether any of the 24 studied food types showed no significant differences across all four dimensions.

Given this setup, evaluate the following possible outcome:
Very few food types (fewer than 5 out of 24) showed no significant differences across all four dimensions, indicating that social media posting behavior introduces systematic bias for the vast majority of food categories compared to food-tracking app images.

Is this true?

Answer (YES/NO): YES